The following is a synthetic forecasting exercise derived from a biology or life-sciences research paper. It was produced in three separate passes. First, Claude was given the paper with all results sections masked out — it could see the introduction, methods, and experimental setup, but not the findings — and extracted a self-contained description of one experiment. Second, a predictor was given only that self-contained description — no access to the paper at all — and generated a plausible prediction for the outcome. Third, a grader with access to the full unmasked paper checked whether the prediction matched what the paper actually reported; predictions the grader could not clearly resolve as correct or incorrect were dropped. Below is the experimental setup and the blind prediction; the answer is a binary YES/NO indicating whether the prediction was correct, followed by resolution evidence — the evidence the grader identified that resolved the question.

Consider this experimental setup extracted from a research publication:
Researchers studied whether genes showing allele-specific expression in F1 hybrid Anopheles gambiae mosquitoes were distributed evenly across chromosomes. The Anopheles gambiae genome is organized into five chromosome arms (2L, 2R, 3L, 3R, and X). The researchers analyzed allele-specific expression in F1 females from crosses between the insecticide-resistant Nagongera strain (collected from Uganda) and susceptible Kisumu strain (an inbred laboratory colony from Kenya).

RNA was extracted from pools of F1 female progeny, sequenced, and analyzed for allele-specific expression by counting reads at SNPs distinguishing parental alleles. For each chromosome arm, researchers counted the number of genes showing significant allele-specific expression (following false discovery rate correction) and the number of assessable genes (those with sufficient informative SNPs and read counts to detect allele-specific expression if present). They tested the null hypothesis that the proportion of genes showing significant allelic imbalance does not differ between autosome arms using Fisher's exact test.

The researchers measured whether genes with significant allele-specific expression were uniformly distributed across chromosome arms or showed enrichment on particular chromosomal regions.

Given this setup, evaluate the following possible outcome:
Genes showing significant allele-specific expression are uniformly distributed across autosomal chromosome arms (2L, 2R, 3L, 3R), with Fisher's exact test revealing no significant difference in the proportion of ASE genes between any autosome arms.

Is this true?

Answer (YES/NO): NO